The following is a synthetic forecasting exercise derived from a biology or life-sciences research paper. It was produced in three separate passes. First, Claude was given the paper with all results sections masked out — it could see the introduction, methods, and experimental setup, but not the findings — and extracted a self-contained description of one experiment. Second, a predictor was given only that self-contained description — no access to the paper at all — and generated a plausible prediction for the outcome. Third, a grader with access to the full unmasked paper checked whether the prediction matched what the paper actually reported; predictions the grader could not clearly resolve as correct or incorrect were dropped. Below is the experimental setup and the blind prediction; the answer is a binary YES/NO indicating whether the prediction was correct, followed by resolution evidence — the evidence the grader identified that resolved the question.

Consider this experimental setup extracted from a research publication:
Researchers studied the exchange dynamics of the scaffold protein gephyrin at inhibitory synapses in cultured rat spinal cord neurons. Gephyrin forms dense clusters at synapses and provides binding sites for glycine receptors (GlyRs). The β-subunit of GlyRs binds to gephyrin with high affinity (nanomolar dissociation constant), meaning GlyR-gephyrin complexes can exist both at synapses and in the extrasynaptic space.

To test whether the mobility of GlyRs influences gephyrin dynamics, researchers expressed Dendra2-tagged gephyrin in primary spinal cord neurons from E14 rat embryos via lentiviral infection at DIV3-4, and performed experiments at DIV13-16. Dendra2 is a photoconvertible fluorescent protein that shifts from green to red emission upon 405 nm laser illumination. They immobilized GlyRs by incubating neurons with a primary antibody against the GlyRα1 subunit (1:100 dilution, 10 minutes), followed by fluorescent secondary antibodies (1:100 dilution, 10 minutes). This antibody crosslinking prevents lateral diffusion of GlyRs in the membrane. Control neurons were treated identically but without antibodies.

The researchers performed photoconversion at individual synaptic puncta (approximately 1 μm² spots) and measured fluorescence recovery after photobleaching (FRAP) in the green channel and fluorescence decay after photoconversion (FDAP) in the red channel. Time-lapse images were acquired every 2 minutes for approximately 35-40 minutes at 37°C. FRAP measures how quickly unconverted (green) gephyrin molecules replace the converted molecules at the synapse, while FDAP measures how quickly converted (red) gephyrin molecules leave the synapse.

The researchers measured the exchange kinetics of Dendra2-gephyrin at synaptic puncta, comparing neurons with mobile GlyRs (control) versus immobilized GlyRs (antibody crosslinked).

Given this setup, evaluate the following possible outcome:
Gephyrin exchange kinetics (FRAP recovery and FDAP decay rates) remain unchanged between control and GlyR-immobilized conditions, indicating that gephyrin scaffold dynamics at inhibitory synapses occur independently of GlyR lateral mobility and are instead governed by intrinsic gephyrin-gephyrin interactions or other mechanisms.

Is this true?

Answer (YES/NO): NO